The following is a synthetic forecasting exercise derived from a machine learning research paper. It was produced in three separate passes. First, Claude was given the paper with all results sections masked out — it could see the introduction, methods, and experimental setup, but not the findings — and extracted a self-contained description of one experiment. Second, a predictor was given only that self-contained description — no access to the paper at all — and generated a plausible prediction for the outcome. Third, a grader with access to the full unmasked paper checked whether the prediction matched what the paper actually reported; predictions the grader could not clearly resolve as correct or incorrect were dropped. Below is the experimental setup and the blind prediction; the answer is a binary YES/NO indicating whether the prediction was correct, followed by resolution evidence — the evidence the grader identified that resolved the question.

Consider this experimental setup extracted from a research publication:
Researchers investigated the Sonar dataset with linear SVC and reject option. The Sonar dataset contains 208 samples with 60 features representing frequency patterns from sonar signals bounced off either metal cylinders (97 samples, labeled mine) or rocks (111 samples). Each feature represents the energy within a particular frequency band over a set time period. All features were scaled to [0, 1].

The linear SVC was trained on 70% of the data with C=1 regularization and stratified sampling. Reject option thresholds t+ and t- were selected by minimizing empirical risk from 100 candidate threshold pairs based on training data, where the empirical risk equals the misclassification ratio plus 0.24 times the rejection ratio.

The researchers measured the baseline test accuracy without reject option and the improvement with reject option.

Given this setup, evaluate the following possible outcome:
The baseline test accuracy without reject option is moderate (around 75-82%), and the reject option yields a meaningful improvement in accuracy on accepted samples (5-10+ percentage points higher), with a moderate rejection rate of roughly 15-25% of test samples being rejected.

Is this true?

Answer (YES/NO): NO